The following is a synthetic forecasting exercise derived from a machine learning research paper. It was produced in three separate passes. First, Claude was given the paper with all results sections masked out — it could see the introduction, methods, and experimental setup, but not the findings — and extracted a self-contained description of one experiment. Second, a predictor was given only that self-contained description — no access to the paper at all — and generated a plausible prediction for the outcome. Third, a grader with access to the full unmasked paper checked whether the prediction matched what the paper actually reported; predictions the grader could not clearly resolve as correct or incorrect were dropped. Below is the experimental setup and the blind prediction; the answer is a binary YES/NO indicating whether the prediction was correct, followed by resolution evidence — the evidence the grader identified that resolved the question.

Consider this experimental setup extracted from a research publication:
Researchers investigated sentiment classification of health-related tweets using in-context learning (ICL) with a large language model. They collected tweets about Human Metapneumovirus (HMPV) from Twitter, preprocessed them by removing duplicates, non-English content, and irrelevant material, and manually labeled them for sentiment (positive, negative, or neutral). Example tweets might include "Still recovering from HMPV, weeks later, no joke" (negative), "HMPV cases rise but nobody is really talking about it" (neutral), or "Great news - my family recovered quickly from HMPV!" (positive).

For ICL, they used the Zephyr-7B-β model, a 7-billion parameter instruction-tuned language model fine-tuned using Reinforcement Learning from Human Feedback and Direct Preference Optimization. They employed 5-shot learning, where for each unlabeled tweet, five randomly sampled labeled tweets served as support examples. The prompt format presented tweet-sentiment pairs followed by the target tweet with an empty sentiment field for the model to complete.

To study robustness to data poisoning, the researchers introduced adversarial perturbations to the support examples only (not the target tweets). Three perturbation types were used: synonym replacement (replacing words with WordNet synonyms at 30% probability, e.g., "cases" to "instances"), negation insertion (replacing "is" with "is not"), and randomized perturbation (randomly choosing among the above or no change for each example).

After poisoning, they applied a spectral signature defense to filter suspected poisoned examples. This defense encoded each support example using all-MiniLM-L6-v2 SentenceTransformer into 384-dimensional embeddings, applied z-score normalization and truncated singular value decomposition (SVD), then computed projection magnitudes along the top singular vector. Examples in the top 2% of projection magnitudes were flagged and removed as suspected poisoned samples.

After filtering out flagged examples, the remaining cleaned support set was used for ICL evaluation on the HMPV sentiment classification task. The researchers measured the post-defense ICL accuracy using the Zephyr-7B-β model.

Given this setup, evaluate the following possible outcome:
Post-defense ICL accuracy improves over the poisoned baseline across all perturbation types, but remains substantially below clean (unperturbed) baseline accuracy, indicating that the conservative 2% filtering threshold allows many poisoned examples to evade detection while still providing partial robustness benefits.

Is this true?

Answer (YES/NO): NO